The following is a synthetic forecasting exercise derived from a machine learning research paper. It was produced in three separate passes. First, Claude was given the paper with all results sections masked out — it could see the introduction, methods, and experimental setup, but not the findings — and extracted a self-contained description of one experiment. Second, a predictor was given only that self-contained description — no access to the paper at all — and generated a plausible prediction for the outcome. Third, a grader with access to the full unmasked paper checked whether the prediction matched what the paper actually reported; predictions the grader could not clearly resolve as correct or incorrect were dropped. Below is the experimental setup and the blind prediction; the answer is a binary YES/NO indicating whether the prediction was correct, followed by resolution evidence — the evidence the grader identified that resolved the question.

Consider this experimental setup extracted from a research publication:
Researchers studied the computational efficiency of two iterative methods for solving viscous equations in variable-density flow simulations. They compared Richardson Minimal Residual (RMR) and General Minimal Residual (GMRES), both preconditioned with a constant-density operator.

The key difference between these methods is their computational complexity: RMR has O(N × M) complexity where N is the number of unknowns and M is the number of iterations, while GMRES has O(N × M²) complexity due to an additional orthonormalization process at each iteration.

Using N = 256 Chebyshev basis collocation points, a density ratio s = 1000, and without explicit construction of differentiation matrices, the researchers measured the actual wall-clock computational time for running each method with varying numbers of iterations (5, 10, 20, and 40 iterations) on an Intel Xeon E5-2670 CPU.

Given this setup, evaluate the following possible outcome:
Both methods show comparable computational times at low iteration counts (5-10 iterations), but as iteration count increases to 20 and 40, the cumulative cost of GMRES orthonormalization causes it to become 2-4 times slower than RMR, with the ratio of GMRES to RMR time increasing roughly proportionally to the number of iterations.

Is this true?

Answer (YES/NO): NO